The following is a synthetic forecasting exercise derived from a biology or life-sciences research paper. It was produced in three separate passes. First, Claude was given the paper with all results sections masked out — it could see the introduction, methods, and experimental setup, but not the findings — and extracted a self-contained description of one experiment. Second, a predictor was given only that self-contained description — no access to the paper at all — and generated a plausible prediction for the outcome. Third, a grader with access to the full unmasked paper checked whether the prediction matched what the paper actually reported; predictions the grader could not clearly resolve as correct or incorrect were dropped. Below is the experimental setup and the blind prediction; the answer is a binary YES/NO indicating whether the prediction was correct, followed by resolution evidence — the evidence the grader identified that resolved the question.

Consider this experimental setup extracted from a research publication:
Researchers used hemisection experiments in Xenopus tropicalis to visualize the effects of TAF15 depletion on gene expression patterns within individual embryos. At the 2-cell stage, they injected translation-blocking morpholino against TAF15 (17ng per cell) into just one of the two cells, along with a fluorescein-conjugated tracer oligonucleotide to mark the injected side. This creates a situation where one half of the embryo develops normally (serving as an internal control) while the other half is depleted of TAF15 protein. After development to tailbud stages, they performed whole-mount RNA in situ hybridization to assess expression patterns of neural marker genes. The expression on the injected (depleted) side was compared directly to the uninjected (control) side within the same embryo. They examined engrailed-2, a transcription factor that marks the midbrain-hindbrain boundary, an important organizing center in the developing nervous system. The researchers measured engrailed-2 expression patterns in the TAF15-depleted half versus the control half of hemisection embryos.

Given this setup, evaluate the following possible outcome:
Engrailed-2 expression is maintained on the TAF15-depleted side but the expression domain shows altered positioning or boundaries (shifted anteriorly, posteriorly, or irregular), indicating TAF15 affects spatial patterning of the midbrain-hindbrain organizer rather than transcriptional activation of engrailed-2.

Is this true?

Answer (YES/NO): NO